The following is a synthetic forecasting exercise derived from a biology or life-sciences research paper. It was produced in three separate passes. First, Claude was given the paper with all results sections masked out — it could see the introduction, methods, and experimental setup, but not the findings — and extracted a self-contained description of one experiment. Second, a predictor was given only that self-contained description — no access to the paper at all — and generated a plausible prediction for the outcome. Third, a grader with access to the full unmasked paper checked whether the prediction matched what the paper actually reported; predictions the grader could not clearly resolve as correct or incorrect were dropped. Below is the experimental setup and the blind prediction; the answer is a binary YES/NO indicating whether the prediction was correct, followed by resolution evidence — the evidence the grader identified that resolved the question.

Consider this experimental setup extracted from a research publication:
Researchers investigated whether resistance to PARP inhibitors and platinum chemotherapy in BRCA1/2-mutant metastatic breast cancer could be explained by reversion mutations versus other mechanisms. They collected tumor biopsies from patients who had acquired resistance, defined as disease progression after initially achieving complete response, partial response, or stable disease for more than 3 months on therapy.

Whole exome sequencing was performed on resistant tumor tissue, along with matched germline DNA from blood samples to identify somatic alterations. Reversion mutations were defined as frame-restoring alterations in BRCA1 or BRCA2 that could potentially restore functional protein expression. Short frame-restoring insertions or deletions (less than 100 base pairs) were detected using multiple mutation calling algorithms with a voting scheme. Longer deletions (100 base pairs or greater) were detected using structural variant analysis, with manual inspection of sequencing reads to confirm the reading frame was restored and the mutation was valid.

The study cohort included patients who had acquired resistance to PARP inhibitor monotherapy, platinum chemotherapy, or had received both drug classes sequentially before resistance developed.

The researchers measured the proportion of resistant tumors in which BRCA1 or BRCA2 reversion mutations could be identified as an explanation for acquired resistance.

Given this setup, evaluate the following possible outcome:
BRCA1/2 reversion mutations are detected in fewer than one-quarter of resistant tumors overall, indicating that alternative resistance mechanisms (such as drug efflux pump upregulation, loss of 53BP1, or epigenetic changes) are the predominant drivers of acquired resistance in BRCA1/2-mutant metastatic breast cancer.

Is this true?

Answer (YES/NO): NO